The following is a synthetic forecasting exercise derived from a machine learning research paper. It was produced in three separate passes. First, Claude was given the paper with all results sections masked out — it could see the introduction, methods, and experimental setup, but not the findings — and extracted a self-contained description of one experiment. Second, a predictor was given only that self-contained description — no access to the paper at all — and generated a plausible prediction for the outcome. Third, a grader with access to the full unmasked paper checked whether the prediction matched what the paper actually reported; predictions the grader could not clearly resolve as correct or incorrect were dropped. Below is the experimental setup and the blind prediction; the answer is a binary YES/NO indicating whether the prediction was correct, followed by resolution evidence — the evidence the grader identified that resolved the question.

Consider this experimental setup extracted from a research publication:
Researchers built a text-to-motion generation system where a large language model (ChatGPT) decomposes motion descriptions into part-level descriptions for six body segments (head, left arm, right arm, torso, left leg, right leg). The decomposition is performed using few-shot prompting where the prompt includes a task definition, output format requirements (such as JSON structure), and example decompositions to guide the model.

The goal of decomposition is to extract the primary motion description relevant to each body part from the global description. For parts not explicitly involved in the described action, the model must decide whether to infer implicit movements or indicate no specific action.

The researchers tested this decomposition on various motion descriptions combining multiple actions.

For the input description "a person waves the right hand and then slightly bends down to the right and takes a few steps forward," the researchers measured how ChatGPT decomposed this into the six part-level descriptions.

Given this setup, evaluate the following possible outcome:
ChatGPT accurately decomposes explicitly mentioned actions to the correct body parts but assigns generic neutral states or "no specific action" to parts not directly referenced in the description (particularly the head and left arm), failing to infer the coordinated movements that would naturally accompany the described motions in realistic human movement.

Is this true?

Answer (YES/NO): YES